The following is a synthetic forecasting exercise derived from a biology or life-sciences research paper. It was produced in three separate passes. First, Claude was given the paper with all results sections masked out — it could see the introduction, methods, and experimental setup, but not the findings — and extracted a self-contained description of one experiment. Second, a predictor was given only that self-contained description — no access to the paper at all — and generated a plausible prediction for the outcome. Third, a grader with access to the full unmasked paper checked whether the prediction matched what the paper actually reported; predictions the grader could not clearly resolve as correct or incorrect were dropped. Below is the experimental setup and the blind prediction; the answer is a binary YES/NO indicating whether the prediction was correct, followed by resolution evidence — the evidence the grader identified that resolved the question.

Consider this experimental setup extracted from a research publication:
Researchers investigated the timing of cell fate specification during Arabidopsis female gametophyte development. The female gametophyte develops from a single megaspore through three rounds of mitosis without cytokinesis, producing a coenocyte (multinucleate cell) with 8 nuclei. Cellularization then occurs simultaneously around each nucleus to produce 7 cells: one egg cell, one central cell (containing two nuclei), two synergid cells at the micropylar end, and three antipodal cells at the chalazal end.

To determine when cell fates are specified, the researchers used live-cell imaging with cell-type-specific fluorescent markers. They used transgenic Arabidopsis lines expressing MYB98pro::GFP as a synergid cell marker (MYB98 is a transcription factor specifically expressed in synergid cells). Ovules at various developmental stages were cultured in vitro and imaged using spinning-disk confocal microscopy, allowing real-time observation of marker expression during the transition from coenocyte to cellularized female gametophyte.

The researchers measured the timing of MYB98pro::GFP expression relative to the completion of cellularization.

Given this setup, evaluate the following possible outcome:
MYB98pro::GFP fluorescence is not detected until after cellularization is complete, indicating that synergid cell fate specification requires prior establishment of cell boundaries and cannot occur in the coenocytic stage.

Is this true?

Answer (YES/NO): NO